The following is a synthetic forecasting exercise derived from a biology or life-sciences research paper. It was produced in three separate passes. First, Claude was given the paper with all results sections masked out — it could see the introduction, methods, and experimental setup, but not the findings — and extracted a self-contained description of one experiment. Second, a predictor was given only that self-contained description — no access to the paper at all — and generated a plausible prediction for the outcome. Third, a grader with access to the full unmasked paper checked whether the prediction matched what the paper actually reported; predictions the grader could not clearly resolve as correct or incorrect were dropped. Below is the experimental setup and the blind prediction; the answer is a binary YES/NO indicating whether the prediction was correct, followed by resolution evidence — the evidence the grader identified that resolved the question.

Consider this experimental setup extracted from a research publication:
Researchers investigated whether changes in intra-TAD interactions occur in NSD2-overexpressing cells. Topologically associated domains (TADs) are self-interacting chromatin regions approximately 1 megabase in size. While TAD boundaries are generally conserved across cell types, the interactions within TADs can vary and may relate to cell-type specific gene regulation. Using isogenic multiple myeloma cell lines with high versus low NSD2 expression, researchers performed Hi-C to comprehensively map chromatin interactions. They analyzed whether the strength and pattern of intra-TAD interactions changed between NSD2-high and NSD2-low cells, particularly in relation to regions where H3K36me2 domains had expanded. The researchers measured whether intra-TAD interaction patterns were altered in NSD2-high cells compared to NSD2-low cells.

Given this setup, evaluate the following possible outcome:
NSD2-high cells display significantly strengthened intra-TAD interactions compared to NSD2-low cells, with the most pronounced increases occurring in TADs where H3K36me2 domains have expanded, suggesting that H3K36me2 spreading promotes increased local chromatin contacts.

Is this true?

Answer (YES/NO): YES